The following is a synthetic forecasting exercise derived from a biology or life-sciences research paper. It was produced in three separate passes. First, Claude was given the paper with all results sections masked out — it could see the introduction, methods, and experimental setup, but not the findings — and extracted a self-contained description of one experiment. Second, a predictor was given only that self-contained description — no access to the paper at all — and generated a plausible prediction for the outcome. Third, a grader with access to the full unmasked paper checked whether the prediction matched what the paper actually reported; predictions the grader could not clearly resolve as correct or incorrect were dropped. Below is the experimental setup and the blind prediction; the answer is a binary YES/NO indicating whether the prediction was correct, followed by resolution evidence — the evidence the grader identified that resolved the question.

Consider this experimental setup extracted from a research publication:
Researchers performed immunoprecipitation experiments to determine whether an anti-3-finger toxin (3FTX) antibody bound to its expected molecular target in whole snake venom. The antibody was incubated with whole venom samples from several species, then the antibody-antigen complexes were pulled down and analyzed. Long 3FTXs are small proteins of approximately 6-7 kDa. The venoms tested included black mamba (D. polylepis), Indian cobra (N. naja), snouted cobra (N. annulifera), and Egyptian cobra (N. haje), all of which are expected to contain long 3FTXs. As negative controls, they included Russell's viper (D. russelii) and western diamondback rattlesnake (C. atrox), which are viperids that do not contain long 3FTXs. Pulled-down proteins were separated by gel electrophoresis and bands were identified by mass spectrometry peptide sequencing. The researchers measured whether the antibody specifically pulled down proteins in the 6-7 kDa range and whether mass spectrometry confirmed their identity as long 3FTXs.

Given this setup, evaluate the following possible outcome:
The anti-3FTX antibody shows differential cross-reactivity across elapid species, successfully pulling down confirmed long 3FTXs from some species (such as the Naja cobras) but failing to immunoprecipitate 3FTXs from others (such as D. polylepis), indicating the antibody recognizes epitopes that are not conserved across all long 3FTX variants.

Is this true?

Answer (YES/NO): NO